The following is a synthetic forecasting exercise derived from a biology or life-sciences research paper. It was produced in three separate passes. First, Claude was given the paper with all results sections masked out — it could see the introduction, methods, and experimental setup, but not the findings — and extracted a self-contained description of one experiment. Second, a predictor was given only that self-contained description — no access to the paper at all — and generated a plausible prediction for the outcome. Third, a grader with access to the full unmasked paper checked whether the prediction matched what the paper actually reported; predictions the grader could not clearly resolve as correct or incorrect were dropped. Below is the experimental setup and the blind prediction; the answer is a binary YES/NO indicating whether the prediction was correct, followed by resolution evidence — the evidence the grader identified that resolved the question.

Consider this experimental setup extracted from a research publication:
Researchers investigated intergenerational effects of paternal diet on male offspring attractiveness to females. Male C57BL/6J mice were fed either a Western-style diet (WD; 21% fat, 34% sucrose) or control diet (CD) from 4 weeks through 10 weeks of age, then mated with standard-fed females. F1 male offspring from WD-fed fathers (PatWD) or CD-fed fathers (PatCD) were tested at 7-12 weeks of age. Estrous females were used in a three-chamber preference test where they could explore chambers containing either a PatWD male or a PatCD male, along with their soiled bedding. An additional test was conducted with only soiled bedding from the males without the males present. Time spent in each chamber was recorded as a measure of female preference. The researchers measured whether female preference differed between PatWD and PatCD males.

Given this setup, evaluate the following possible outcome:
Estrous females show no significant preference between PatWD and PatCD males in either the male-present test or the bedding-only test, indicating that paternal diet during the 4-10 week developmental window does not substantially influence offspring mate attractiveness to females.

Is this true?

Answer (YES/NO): NO